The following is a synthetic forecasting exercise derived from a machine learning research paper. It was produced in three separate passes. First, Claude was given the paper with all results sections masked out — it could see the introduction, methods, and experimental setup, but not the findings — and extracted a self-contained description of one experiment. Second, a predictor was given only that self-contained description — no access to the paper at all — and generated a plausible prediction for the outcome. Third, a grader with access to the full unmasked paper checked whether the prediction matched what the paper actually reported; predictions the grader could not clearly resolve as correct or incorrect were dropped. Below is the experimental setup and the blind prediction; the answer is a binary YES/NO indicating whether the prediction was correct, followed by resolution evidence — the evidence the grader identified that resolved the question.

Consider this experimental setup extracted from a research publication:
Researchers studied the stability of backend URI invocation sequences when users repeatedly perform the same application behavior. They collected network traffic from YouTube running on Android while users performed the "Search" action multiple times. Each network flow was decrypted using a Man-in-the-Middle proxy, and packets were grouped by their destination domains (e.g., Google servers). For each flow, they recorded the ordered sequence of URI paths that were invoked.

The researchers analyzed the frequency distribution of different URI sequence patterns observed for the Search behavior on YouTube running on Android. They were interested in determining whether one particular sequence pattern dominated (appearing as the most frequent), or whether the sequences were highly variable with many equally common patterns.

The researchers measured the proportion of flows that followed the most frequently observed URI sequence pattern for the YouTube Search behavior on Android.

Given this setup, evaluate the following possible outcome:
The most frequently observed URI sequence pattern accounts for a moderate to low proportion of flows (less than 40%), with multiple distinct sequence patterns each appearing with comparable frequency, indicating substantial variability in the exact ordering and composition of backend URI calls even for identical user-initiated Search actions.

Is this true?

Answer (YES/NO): NO